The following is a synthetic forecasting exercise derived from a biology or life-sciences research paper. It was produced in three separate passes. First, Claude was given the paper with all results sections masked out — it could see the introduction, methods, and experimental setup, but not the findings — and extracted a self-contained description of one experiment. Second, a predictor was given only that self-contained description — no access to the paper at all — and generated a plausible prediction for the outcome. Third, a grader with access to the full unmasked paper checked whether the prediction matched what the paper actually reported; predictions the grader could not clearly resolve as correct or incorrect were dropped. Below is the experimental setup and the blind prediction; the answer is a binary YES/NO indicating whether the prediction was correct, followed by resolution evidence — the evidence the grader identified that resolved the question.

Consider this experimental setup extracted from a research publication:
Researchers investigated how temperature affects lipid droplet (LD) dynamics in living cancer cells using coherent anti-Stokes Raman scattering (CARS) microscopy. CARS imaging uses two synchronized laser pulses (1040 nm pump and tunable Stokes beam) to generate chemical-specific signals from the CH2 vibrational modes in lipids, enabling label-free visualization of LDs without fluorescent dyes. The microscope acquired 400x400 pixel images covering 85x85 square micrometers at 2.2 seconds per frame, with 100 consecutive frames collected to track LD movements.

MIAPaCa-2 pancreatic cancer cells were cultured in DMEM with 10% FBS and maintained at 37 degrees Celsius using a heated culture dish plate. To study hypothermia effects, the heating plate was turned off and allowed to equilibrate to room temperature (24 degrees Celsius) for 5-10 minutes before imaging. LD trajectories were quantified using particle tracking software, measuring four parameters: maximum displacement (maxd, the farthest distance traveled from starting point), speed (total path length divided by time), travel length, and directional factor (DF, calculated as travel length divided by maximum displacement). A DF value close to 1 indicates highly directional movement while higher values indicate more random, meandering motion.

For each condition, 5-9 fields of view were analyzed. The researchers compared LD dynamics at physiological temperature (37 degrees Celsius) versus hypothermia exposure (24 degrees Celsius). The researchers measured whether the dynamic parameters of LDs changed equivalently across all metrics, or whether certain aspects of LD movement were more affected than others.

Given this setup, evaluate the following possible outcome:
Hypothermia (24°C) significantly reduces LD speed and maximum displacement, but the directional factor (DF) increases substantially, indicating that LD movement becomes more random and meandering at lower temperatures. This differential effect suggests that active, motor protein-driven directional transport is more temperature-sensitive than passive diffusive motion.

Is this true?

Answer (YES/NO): YES